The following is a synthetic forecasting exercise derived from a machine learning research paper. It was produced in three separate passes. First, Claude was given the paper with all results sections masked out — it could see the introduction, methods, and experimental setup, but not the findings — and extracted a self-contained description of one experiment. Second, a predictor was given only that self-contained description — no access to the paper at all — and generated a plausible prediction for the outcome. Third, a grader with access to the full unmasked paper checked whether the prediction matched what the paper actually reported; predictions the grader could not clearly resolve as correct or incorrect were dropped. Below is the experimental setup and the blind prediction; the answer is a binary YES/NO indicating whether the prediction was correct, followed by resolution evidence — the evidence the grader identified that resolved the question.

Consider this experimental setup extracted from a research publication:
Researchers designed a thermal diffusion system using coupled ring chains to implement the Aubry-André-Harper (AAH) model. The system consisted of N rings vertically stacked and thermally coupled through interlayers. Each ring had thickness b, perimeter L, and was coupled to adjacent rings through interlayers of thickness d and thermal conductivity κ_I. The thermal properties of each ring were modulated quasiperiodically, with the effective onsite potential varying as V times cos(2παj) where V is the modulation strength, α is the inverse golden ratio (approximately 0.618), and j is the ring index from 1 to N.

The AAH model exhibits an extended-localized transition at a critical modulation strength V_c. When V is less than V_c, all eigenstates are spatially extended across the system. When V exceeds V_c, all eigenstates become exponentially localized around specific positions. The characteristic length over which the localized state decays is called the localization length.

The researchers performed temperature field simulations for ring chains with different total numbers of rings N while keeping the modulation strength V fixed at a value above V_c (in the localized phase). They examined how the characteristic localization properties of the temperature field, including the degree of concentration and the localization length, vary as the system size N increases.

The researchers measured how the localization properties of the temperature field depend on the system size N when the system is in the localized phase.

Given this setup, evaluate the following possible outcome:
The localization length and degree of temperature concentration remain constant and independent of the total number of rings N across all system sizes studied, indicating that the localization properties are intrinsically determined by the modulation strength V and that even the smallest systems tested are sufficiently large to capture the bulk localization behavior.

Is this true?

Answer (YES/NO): NO